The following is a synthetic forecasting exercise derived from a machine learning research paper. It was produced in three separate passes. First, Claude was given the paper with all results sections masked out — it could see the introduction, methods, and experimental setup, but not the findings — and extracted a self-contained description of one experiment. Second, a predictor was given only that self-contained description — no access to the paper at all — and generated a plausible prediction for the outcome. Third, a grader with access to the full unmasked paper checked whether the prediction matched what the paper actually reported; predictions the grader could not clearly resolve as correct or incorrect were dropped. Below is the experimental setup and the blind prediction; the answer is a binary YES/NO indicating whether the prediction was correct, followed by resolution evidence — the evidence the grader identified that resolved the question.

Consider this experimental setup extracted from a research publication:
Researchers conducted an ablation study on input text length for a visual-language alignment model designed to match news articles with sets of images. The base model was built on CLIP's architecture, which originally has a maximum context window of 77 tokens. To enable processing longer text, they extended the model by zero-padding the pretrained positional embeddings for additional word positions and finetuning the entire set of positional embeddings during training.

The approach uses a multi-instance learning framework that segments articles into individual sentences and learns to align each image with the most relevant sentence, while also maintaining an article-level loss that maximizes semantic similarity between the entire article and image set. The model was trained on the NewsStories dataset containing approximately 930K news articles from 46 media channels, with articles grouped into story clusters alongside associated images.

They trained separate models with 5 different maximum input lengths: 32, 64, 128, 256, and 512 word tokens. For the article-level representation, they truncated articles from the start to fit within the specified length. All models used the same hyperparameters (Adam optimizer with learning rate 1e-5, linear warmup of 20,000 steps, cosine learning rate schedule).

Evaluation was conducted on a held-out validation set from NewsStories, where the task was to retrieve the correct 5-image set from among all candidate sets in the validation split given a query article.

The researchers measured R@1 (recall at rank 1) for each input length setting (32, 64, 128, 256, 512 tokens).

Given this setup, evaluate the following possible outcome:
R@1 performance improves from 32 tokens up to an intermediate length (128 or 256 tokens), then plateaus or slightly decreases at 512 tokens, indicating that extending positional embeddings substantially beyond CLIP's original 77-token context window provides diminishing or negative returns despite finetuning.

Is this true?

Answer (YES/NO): YES